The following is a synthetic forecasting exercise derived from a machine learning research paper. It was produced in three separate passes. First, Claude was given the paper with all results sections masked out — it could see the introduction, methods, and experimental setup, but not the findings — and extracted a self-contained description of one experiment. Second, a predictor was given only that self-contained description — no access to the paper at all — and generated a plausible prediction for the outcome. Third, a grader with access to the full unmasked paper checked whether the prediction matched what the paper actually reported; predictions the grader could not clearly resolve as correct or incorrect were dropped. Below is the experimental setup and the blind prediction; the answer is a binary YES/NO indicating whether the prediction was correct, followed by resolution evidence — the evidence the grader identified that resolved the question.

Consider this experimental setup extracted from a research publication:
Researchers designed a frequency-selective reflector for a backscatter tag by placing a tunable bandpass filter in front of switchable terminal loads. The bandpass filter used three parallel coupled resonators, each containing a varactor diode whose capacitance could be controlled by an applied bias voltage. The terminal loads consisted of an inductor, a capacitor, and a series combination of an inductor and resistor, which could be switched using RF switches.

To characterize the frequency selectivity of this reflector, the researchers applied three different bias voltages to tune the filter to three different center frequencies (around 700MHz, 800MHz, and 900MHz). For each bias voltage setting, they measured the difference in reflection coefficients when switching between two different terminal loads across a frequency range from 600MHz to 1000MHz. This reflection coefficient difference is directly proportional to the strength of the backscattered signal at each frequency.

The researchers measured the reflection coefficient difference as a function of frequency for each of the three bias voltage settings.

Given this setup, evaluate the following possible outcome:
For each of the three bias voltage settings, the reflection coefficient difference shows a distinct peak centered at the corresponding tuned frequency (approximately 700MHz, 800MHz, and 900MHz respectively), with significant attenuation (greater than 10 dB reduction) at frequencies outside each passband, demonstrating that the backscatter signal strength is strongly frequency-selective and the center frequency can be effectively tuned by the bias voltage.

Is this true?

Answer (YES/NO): YES